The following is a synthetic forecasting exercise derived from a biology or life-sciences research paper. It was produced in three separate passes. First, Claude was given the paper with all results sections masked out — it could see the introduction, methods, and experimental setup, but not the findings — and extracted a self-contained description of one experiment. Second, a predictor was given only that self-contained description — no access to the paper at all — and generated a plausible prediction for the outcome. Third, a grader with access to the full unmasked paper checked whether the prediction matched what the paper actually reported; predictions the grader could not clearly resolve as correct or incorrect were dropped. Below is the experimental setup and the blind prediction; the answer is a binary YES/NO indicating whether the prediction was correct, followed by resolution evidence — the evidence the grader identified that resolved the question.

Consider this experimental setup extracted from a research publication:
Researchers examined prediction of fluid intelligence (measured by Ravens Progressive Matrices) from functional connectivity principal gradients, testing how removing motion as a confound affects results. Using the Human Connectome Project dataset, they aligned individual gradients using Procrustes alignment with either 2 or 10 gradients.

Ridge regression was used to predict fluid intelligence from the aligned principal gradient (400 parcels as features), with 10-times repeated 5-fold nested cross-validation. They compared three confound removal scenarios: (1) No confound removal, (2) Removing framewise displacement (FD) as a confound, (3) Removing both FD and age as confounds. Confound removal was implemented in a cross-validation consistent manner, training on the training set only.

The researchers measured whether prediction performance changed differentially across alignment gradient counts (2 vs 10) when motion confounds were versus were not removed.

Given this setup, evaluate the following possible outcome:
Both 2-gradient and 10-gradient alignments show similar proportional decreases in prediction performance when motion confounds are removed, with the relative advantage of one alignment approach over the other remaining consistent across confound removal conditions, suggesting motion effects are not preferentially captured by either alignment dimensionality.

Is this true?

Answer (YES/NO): NO